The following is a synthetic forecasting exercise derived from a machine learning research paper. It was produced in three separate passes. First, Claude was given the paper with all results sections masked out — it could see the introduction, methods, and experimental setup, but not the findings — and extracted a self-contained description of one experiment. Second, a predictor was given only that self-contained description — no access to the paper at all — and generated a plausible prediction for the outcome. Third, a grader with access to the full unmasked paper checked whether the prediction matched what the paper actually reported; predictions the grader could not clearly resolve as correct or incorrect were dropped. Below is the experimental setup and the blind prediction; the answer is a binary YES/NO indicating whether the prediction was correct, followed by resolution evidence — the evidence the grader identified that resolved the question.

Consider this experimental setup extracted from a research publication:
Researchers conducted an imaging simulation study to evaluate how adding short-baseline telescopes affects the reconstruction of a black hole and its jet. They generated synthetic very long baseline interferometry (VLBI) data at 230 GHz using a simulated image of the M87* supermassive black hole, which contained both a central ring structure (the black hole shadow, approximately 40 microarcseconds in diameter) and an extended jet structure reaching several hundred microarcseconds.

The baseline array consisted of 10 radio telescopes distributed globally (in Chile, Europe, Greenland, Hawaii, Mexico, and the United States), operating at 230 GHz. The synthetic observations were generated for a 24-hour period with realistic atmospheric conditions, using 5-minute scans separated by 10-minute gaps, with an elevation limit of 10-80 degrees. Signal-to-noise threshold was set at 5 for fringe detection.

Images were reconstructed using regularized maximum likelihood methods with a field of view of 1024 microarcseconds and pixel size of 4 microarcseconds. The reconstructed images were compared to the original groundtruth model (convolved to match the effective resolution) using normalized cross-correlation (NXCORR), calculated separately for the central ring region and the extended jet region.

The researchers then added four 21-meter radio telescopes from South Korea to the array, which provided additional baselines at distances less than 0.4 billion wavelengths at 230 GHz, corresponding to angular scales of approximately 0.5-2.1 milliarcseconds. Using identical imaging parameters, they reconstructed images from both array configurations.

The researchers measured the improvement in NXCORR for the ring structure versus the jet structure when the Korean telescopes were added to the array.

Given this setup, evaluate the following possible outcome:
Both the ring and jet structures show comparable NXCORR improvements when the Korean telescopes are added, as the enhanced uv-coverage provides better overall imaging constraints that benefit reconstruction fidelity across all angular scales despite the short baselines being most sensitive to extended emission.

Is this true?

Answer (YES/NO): NO